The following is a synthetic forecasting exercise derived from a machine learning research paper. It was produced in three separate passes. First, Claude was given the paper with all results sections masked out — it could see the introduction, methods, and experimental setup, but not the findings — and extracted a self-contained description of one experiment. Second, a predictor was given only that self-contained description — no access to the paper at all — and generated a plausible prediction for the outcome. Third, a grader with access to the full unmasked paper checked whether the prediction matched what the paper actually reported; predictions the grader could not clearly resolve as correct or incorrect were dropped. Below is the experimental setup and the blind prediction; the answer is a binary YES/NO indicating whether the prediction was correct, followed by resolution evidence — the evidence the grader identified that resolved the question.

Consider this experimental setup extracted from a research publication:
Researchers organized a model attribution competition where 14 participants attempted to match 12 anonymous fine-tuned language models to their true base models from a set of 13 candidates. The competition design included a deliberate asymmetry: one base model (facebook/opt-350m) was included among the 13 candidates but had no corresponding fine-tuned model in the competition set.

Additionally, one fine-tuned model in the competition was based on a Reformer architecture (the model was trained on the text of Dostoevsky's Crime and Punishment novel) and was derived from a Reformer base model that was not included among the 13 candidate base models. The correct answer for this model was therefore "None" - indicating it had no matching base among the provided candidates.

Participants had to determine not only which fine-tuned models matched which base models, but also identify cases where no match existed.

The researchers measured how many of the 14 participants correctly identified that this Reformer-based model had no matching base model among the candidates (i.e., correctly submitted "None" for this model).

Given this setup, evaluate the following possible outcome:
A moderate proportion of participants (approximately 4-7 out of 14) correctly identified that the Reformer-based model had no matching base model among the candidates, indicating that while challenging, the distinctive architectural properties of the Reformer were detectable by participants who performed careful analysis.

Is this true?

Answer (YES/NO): NO